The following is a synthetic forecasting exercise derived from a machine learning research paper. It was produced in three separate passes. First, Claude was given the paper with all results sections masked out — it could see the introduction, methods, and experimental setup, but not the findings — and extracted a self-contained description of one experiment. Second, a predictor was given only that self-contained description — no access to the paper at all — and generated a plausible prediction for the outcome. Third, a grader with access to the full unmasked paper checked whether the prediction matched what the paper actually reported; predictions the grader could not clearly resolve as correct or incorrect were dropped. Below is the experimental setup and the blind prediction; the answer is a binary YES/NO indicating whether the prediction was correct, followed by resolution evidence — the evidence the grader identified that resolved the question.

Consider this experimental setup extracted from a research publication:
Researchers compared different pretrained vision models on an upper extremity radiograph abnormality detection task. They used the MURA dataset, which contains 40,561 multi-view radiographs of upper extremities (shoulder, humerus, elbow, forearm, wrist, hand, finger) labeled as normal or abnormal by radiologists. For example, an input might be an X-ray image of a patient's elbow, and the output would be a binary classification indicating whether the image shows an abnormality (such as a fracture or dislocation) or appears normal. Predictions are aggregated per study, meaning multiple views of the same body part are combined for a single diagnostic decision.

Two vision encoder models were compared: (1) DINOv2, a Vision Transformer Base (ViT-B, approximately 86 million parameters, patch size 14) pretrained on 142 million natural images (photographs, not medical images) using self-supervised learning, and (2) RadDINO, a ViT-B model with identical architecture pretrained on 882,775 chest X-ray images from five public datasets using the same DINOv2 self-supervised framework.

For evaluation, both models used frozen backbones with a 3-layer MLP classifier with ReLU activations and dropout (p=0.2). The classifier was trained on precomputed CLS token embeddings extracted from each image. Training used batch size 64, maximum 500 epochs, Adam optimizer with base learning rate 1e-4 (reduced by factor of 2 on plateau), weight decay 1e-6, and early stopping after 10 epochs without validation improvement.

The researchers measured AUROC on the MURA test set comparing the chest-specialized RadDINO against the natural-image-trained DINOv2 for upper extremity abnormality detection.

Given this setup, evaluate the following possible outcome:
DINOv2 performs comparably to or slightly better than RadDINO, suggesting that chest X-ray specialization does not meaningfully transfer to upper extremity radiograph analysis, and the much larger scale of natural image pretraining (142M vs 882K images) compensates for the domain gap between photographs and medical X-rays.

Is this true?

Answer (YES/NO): YES